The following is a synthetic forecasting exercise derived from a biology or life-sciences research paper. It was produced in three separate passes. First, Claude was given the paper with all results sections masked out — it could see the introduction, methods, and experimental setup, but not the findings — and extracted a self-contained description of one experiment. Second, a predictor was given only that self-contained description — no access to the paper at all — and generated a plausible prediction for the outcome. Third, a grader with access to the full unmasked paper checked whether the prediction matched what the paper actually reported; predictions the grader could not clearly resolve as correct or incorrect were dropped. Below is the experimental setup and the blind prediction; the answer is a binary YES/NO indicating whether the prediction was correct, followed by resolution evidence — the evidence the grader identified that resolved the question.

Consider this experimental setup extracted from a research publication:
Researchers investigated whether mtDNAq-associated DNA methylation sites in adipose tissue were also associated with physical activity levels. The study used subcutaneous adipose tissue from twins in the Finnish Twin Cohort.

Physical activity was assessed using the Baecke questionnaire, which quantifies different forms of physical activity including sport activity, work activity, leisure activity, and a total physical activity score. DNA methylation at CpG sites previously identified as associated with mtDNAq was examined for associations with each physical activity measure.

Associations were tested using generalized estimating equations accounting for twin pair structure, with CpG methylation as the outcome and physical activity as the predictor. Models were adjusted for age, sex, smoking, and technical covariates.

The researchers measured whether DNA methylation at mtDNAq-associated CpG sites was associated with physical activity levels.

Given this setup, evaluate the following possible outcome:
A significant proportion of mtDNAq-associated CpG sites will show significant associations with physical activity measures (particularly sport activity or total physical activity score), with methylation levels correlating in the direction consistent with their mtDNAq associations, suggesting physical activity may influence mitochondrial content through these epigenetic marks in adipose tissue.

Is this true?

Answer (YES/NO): NO